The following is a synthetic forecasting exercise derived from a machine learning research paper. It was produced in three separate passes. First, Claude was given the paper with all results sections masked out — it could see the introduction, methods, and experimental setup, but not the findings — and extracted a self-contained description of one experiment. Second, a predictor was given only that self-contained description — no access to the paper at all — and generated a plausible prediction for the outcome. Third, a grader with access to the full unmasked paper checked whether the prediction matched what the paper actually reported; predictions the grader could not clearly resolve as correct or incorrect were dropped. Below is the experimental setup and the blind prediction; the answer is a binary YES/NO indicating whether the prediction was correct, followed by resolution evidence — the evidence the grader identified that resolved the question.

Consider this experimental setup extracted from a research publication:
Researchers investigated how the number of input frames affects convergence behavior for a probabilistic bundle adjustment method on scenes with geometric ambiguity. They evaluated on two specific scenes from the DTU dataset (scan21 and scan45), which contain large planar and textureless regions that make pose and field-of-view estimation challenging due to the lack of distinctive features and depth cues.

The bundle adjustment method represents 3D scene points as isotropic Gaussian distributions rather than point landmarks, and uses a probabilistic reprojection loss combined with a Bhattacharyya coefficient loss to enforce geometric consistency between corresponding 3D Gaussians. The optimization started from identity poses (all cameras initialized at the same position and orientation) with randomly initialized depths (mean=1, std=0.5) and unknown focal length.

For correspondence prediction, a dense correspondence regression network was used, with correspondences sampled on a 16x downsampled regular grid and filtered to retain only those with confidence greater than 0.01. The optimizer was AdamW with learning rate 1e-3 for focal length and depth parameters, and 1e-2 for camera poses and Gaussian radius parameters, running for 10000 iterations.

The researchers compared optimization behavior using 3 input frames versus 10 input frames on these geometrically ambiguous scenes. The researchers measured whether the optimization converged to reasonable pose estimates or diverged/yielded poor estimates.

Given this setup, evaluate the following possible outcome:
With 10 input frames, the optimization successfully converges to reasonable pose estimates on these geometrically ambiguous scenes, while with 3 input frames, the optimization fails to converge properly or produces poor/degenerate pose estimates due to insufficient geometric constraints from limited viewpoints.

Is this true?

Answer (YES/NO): YES